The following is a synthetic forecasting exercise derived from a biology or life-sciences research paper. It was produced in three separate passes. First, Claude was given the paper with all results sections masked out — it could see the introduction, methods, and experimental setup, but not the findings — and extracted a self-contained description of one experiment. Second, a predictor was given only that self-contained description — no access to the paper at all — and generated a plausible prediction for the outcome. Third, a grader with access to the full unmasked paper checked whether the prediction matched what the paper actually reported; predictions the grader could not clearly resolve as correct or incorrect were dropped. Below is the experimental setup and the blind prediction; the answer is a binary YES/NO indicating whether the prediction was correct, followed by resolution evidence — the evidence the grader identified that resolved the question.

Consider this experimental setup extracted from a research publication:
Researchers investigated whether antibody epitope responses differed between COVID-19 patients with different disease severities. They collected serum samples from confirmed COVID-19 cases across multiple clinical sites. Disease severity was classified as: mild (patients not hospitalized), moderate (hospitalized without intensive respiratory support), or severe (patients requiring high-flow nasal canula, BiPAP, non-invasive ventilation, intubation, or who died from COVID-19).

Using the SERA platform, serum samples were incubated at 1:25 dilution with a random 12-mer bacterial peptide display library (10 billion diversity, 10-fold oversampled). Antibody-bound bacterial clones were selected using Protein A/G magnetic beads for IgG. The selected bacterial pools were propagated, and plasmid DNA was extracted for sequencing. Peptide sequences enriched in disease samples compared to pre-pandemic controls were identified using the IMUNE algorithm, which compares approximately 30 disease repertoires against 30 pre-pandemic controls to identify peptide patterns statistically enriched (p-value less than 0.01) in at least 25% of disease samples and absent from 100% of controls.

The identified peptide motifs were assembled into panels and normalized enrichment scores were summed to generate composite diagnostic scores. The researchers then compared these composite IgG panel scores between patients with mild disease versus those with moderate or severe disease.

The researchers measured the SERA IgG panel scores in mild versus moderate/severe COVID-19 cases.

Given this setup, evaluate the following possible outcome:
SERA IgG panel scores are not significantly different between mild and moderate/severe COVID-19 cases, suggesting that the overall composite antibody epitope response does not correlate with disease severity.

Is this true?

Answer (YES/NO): NO